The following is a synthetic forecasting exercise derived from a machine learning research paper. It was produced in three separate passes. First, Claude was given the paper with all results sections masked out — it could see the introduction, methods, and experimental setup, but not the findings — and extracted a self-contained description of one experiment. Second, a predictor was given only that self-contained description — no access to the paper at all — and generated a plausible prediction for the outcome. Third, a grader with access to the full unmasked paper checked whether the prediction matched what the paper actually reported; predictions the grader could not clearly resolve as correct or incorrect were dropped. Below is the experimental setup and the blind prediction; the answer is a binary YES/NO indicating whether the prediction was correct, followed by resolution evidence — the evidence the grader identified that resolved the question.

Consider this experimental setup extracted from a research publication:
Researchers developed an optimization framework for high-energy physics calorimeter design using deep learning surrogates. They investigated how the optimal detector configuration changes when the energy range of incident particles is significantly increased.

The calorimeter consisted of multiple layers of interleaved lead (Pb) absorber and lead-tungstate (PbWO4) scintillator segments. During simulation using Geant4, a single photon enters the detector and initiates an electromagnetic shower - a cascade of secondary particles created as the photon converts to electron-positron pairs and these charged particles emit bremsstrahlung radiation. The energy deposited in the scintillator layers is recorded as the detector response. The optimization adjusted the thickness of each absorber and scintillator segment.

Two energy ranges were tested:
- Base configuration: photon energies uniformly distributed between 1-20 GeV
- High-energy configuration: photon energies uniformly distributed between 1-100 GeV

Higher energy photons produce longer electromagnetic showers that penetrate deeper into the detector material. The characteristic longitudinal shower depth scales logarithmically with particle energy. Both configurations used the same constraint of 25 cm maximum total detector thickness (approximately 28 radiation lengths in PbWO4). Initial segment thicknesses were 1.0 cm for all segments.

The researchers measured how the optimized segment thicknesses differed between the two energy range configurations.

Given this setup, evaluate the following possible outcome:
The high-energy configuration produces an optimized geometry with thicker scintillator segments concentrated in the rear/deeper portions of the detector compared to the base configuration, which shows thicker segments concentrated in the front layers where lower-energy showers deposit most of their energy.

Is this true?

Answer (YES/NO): NO